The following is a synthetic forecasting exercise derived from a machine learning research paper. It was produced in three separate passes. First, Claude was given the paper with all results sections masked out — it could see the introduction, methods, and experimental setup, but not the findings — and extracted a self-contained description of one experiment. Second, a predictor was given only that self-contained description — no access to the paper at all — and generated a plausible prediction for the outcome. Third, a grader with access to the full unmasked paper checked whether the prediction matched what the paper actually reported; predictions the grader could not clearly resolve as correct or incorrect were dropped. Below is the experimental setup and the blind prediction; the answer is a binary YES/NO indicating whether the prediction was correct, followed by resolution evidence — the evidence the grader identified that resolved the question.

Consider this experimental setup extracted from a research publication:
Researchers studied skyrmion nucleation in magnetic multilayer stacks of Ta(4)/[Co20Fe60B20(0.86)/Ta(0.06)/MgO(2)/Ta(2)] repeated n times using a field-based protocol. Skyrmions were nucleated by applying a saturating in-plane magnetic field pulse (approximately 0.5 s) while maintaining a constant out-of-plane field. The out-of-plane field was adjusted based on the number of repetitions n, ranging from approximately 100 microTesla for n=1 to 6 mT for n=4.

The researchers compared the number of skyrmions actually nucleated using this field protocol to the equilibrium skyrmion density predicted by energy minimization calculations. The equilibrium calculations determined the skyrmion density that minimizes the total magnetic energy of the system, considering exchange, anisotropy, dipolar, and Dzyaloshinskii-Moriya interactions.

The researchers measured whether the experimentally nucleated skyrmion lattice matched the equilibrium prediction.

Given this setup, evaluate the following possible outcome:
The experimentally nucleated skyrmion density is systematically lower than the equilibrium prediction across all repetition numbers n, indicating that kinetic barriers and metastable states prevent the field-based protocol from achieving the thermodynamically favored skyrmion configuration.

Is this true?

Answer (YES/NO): NO